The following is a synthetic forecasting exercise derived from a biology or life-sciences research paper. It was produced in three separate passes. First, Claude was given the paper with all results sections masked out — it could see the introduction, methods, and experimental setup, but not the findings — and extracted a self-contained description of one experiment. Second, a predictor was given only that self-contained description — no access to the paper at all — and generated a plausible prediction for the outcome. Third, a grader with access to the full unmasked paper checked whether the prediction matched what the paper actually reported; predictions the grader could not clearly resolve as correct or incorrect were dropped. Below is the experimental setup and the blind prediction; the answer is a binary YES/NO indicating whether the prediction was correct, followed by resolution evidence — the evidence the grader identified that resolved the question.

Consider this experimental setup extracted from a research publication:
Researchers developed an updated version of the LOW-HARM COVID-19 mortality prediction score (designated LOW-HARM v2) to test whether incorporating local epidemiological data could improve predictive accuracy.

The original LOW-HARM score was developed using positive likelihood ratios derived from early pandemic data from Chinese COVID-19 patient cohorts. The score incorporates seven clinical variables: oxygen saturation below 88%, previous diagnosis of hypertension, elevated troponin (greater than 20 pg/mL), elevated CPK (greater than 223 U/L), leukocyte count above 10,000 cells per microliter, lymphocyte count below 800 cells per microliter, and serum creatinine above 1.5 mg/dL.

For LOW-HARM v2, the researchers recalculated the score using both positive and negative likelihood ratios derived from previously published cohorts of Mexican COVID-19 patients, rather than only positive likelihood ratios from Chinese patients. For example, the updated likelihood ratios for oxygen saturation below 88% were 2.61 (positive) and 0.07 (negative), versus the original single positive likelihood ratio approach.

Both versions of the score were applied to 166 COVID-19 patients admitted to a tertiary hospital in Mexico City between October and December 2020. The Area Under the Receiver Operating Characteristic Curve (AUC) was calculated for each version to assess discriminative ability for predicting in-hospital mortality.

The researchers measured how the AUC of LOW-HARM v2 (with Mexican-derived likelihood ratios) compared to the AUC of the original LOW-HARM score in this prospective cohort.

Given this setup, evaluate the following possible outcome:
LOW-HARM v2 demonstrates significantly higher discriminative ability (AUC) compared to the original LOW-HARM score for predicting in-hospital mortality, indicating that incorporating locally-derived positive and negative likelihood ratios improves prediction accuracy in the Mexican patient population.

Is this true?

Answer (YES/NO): NO